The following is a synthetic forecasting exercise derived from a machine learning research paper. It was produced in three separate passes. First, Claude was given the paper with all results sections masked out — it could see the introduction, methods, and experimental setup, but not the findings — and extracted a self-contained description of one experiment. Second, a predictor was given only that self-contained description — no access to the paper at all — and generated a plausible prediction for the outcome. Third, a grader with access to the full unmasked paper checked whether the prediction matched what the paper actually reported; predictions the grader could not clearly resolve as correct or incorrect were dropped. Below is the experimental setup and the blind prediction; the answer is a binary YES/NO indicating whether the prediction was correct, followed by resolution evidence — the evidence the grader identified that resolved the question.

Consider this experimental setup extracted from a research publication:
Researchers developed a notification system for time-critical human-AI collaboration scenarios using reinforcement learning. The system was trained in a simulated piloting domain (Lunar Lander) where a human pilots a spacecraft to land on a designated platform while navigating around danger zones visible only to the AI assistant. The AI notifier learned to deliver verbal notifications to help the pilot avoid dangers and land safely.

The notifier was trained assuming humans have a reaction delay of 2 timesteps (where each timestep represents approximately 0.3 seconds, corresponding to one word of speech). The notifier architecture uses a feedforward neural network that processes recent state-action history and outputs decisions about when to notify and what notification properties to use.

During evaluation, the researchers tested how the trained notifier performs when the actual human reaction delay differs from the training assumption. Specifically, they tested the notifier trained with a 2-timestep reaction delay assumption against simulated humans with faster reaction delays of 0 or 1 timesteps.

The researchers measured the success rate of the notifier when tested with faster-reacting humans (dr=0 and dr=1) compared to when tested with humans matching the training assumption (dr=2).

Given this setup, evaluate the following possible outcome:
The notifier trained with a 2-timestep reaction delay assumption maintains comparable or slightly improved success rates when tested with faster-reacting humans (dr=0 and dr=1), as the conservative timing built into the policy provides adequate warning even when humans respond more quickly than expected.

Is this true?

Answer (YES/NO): YES